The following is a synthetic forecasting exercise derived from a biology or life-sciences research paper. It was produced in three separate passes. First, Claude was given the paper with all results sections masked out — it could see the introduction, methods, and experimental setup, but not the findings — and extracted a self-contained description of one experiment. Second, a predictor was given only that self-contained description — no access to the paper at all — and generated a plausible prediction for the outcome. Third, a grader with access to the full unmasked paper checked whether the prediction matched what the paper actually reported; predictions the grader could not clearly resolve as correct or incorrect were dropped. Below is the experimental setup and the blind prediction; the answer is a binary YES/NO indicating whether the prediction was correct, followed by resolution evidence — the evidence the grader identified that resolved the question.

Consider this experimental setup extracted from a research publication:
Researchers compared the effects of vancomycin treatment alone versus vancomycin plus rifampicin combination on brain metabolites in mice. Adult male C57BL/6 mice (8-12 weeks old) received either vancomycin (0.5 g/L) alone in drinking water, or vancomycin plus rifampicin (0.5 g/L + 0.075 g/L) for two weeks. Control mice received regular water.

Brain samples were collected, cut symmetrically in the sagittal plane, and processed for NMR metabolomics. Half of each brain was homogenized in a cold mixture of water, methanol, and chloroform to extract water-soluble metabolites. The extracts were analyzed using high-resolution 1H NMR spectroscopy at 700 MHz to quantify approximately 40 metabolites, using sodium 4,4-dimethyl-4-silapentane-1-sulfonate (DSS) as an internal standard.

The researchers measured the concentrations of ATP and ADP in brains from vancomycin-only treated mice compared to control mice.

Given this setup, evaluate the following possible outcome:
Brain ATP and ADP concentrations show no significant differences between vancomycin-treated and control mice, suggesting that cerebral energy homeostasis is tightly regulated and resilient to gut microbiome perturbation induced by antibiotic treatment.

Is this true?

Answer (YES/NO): NO